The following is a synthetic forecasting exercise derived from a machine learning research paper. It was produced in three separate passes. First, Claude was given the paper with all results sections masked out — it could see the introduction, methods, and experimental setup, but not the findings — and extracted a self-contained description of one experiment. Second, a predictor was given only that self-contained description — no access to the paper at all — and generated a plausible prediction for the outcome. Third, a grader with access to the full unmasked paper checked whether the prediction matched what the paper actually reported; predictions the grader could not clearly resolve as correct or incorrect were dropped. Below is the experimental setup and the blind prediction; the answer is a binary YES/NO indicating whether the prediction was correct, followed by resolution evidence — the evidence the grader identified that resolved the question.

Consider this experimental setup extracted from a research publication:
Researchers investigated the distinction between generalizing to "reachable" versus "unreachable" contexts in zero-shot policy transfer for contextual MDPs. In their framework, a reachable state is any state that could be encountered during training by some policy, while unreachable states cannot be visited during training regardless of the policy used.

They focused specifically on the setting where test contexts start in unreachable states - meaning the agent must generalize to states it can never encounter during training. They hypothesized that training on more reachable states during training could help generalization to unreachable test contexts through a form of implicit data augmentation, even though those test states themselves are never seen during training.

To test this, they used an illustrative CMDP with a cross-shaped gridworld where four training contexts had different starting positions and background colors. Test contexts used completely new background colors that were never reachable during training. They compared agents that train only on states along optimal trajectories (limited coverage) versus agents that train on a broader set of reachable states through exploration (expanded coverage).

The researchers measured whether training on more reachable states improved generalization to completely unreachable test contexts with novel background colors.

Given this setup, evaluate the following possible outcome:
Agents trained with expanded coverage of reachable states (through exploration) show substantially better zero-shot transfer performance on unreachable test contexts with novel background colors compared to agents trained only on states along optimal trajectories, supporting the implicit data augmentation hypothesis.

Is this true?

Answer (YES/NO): YES